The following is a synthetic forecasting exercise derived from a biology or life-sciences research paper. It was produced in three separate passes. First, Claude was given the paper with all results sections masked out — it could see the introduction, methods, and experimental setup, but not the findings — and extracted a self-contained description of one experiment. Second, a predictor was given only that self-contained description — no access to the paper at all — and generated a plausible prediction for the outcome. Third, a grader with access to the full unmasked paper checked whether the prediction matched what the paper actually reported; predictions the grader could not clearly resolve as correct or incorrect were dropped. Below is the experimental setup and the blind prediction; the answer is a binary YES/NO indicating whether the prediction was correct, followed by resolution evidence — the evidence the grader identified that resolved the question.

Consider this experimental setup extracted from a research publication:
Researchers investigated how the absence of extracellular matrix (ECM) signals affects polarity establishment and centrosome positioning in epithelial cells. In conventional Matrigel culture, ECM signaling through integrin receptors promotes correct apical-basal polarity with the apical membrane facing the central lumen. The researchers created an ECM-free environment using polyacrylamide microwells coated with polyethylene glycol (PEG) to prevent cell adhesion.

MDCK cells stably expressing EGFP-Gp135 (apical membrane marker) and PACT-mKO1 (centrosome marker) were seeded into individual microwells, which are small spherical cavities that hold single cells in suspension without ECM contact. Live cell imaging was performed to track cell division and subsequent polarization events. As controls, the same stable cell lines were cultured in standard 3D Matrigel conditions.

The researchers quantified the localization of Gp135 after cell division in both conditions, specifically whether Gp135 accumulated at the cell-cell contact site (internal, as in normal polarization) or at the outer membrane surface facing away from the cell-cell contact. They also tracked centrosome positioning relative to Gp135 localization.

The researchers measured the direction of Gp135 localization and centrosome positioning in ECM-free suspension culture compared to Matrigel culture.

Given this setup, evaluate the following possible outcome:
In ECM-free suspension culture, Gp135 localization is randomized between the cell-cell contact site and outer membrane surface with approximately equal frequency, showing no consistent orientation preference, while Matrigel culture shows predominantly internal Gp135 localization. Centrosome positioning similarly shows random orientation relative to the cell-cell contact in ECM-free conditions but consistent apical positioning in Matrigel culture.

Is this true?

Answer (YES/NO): NO